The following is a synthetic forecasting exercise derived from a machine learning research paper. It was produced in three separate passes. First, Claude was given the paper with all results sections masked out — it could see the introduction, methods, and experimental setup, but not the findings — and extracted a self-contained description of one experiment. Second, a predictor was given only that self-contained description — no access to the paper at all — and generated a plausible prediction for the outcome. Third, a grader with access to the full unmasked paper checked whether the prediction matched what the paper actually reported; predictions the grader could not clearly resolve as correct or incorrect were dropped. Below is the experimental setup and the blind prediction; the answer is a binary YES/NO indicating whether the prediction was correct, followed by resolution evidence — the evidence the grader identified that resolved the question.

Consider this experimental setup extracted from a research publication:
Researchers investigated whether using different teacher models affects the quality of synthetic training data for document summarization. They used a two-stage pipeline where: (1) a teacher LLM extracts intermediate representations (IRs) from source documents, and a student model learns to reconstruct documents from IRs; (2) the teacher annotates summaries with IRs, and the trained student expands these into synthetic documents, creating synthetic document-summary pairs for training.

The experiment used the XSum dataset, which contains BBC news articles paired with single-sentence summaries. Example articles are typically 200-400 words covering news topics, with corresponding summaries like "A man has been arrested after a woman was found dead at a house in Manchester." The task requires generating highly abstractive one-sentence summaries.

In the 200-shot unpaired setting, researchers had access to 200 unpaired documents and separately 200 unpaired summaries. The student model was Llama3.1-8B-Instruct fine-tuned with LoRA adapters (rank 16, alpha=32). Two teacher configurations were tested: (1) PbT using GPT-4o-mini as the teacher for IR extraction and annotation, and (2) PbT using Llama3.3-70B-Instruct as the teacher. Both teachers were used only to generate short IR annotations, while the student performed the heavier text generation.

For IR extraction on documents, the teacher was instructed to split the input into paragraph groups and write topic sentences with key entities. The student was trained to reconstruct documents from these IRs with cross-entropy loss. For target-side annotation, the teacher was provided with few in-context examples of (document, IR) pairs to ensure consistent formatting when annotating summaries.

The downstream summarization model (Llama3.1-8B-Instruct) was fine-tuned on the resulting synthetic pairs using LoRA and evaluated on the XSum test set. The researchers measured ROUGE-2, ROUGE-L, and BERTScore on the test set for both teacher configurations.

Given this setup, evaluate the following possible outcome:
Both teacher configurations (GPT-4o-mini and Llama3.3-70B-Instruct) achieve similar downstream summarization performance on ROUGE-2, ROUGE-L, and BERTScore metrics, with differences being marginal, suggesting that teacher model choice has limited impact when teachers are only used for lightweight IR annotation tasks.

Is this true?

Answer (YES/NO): YES